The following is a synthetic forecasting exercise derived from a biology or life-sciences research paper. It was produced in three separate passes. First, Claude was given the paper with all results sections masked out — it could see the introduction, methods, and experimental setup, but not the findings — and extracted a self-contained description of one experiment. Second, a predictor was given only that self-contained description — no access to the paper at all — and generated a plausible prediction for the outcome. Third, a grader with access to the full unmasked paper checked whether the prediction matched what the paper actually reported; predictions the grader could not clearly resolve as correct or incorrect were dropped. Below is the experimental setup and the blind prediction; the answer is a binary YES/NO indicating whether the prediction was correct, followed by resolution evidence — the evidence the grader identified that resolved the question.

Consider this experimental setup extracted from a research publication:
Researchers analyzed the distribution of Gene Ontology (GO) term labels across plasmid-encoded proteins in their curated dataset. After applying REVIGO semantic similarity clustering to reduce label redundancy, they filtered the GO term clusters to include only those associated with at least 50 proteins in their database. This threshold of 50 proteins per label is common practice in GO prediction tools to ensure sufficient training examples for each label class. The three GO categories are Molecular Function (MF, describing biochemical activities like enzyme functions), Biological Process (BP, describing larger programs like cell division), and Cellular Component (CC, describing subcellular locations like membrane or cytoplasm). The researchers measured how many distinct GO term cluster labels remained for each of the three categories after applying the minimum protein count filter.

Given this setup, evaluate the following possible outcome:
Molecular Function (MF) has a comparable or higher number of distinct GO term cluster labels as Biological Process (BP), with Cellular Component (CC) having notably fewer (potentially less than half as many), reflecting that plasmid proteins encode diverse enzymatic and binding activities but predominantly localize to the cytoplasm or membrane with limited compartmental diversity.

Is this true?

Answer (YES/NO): YES